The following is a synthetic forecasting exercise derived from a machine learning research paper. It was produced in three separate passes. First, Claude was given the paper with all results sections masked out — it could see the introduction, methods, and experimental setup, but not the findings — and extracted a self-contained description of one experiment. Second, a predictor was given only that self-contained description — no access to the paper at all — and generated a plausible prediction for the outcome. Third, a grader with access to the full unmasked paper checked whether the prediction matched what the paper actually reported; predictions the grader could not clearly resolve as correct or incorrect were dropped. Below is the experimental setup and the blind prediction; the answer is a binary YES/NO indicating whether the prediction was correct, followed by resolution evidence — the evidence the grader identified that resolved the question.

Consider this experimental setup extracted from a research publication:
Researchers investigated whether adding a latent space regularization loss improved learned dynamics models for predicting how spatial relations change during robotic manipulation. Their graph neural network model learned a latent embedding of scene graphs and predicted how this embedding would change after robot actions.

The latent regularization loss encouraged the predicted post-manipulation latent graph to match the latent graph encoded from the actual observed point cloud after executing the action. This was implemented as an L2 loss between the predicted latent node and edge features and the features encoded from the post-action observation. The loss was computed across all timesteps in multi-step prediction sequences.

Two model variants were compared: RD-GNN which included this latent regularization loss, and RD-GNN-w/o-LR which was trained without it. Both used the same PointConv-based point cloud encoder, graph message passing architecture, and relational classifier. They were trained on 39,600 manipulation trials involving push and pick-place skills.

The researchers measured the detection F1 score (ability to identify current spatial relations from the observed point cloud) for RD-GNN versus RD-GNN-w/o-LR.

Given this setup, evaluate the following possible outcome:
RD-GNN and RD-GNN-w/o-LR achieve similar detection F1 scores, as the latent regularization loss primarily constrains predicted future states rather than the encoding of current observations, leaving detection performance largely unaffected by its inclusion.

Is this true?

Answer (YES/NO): YES